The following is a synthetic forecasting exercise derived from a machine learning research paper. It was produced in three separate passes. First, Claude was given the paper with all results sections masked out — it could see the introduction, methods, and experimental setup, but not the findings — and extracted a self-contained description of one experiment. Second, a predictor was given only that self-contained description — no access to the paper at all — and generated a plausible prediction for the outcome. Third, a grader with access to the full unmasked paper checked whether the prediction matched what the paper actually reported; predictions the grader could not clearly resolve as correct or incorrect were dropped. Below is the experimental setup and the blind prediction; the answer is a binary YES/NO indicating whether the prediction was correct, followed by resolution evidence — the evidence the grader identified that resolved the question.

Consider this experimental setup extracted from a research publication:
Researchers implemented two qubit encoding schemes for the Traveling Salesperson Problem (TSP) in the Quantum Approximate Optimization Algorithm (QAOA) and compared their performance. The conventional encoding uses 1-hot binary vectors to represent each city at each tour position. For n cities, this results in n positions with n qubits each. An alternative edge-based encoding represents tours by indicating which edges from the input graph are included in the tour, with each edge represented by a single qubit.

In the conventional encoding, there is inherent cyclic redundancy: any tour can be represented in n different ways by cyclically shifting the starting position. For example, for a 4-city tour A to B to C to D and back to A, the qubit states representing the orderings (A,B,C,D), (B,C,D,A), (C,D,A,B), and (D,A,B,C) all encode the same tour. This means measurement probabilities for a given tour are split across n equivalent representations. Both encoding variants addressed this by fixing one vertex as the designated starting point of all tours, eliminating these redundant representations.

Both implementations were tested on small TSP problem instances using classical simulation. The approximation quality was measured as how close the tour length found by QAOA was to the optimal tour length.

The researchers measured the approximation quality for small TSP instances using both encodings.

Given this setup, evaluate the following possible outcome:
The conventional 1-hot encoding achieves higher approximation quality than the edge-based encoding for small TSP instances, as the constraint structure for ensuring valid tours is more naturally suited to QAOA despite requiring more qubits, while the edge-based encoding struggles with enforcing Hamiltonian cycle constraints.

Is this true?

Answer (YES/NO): NO